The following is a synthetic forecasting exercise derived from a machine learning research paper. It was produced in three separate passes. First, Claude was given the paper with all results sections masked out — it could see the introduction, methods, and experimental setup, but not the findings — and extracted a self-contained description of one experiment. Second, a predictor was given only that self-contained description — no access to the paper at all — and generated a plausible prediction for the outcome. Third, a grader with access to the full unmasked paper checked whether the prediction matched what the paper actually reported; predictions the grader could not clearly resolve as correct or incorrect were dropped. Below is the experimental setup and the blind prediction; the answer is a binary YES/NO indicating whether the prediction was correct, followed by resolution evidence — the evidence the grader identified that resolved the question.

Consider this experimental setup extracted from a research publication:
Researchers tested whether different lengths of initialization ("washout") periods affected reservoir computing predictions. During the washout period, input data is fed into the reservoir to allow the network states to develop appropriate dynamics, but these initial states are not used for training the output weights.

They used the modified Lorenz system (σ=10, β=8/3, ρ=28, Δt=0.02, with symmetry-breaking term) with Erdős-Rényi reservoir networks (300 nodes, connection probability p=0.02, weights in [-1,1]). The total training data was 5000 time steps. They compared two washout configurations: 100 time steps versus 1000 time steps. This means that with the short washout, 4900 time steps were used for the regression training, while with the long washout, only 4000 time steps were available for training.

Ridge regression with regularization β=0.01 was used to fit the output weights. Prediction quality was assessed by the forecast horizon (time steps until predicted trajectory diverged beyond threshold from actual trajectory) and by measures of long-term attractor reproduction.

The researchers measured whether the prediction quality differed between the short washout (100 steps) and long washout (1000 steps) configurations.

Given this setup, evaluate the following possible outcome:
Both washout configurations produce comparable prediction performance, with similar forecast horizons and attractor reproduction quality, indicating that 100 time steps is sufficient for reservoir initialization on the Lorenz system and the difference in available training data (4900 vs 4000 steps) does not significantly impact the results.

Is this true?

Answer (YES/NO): YES